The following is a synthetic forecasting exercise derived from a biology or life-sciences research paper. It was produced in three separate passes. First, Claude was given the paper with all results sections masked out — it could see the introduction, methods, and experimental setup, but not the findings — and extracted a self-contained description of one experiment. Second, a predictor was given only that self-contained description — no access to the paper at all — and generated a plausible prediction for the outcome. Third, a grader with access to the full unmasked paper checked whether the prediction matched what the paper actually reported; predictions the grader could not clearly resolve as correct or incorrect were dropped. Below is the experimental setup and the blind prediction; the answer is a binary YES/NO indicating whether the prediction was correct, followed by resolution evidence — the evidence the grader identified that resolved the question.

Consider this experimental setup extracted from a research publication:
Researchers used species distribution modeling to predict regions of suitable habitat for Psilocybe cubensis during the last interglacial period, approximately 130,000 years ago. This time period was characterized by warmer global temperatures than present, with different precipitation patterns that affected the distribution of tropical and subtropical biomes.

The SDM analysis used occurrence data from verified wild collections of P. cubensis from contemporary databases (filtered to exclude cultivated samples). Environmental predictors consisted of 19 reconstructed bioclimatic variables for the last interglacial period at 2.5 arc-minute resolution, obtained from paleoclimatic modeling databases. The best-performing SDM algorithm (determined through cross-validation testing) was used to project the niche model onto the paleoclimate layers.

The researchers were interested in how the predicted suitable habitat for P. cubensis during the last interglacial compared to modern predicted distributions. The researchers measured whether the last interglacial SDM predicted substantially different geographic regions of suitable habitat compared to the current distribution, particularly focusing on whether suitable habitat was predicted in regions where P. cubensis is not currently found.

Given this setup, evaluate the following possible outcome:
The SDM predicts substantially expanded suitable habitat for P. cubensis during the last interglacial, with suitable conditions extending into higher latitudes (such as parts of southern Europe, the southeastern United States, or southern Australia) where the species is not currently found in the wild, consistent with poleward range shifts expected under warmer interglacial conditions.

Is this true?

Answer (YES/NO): YES